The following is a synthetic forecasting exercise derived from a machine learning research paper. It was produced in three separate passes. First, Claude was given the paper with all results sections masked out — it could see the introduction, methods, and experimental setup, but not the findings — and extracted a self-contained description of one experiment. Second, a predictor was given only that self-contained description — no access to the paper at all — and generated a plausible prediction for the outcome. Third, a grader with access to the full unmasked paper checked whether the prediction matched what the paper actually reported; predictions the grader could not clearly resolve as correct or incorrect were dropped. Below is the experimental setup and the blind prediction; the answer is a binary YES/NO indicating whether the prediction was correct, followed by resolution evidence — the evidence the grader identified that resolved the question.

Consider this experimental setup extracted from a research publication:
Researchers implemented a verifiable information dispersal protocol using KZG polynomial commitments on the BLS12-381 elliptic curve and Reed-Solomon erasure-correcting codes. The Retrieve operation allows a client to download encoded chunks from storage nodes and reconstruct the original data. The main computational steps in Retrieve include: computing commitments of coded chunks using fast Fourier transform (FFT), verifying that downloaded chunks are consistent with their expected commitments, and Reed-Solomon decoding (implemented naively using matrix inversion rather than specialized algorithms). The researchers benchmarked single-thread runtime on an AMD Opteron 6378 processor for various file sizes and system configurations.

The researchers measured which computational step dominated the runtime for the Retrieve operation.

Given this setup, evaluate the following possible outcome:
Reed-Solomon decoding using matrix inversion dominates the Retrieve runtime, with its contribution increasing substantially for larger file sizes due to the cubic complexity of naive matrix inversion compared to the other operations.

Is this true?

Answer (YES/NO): NO